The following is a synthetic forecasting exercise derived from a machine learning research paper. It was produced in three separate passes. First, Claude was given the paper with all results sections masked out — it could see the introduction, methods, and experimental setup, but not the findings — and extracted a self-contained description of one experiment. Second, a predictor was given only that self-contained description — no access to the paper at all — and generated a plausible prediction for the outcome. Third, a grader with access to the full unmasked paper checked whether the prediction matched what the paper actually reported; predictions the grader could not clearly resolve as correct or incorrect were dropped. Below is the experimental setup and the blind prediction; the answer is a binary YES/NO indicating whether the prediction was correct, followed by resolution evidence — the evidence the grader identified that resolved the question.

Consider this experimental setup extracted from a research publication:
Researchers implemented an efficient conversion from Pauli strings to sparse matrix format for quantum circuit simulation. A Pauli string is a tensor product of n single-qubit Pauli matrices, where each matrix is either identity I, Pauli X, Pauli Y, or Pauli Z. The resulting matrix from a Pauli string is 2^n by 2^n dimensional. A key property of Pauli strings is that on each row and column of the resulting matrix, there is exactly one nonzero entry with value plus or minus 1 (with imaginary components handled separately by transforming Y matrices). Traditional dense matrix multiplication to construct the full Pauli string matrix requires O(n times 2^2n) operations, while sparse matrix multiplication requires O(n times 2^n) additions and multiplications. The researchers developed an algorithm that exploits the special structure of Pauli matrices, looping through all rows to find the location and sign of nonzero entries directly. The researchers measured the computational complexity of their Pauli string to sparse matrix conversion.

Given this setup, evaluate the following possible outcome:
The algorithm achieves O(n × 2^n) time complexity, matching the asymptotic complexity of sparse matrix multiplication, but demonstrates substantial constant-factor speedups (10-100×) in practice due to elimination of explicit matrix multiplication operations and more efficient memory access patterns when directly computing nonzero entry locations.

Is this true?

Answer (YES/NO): NO